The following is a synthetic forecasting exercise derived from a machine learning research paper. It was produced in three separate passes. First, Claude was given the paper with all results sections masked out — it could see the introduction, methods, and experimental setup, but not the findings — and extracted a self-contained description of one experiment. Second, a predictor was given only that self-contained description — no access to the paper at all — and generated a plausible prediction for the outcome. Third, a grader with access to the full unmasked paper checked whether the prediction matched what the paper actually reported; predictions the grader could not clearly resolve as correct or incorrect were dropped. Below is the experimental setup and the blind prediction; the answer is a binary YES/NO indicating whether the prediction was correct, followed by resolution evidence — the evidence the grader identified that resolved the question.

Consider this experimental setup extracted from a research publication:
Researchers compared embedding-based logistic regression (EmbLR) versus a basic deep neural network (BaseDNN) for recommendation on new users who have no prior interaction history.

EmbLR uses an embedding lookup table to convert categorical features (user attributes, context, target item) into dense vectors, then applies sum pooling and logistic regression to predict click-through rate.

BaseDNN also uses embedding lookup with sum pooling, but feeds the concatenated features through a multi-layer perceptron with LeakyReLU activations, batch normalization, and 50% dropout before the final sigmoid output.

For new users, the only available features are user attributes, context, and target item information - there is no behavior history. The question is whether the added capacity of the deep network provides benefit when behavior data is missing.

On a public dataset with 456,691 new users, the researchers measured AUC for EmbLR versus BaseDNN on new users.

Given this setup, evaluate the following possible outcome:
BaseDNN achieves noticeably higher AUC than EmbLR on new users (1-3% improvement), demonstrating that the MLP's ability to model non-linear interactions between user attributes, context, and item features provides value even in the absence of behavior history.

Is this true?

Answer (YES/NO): YES